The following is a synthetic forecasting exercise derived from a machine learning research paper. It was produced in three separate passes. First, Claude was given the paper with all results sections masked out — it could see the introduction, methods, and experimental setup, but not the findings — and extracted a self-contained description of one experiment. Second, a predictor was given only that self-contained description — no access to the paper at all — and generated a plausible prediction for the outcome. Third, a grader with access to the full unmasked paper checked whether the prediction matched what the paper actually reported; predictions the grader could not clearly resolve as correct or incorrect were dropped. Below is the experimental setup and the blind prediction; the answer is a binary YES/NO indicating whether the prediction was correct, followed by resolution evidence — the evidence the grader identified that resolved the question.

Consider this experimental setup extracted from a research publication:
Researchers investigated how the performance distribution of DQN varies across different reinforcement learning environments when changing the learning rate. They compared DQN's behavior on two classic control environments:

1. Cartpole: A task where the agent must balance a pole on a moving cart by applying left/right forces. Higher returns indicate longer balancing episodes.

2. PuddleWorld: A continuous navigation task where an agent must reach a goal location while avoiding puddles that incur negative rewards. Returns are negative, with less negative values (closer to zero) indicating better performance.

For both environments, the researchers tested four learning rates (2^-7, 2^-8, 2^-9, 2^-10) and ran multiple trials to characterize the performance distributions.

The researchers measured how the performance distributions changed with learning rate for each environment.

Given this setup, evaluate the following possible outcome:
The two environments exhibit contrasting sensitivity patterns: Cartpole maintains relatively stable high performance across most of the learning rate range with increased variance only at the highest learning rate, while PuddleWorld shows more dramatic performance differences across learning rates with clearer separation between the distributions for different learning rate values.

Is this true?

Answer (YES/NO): NO